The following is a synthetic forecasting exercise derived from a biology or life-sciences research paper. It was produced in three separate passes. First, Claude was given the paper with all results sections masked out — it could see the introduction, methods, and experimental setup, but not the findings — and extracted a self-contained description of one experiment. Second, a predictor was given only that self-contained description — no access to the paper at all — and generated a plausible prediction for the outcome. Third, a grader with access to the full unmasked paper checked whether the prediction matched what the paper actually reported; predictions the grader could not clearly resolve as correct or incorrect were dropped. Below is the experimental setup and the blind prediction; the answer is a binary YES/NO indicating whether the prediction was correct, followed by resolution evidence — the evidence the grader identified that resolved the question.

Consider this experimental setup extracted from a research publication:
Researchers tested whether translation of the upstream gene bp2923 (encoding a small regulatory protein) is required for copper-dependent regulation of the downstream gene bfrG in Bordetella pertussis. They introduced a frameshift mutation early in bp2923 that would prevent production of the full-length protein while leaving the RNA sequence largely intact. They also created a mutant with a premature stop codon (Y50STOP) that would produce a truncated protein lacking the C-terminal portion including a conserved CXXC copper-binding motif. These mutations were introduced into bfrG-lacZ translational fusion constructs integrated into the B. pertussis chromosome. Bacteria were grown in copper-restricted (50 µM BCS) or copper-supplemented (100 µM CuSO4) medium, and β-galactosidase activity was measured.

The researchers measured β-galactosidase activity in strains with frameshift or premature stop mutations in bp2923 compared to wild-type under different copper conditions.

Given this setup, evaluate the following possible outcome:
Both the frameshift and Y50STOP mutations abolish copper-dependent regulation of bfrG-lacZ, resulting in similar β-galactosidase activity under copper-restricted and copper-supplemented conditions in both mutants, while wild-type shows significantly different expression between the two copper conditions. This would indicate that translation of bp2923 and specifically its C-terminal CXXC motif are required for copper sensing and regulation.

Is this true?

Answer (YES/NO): NO